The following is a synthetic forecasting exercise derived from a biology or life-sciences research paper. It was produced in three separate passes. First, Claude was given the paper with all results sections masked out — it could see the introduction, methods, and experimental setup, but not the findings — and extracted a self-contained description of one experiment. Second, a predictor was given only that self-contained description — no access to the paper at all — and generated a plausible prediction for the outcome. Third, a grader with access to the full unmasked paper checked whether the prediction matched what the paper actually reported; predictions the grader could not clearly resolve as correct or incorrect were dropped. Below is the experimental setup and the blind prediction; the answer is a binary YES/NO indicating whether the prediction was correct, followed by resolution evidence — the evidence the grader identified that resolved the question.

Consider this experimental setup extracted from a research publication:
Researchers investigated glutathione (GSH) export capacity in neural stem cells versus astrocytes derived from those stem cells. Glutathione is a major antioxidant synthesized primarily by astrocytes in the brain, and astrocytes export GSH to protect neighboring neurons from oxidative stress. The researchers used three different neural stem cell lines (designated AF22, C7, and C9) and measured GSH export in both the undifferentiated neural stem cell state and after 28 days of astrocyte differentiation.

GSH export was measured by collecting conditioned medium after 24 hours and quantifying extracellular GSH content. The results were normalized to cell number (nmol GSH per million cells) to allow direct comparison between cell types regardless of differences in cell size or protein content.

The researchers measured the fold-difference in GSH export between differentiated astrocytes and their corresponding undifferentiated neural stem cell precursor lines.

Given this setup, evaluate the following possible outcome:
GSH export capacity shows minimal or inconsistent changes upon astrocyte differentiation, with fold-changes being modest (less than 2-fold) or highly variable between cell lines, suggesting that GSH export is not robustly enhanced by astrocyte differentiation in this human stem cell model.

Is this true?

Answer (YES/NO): NO